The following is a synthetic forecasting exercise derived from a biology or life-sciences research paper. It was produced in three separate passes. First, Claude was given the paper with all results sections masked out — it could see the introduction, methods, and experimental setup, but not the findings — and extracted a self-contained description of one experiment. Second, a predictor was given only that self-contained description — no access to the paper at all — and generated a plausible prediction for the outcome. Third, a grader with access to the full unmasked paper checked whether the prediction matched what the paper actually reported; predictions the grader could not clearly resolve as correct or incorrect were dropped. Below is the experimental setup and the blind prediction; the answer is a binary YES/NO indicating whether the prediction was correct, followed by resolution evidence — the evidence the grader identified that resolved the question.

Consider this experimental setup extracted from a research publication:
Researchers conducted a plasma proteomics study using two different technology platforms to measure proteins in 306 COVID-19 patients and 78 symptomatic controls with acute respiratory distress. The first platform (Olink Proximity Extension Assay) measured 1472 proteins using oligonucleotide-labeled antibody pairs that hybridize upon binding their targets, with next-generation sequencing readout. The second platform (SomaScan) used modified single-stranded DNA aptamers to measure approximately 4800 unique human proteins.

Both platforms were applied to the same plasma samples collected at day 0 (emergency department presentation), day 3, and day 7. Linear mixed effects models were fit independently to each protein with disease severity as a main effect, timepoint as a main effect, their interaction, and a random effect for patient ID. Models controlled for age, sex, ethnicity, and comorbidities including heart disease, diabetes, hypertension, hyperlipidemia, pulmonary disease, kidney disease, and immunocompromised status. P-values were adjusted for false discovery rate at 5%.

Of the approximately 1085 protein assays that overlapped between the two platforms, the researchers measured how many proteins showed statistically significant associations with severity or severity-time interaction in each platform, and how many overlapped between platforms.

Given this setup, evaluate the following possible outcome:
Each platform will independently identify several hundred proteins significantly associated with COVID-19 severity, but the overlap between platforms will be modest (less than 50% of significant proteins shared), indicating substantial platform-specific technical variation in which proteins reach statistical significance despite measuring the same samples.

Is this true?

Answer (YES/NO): NO